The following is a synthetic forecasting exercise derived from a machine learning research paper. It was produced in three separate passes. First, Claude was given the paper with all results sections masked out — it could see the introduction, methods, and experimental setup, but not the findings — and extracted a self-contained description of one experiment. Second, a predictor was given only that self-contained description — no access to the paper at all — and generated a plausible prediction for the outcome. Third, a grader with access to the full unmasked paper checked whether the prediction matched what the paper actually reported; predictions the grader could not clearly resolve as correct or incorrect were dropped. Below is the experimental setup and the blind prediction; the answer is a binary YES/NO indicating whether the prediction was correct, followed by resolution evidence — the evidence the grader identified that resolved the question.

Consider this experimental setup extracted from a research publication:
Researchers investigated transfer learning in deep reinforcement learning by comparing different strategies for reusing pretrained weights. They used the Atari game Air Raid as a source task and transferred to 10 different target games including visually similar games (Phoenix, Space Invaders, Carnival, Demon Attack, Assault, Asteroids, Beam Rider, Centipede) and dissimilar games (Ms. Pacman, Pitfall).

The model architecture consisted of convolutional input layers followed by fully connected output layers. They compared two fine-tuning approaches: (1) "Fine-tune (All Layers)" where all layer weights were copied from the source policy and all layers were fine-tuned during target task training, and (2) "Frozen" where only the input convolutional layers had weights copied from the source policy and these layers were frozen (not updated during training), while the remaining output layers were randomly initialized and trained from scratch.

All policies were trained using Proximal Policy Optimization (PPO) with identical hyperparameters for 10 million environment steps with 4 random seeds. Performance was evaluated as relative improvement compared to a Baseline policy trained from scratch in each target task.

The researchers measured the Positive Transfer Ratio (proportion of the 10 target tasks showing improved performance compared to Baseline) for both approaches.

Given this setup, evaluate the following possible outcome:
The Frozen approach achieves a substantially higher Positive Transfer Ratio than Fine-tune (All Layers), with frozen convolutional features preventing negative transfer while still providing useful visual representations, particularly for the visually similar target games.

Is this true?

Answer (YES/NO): NO